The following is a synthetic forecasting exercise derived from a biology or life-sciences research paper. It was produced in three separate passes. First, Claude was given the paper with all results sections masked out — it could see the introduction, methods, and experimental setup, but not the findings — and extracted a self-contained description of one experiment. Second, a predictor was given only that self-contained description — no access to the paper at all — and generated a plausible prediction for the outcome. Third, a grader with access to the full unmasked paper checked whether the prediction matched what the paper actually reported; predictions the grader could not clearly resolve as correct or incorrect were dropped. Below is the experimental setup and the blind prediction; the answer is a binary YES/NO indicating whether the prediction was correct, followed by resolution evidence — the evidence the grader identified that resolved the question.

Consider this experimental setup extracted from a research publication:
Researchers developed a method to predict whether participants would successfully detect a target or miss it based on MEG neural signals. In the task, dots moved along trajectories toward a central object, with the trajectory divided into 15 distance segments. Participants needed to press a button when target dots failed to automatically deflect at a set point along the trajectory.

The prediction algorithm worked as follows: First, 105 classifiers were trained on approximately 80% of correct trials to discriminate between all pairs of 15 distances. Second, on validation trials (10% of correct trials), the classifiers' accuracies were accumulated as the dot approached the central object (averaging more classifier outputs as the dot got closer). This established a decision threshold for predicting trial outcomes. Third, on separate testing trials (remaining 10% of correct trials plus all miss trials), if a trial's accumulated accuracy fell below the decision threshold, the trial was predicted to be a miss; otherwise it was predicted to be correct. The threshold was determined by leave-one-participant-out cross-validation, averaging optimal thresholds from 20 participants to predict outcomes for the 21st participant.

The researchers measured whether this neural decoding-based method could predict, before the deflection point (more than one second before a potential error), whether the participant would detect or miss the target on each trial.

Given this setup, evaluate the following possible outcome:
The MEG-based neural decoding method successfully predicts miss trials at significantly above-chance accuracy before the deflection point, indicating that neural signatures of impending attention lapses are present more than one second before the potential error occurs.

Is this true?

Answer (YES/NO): YES